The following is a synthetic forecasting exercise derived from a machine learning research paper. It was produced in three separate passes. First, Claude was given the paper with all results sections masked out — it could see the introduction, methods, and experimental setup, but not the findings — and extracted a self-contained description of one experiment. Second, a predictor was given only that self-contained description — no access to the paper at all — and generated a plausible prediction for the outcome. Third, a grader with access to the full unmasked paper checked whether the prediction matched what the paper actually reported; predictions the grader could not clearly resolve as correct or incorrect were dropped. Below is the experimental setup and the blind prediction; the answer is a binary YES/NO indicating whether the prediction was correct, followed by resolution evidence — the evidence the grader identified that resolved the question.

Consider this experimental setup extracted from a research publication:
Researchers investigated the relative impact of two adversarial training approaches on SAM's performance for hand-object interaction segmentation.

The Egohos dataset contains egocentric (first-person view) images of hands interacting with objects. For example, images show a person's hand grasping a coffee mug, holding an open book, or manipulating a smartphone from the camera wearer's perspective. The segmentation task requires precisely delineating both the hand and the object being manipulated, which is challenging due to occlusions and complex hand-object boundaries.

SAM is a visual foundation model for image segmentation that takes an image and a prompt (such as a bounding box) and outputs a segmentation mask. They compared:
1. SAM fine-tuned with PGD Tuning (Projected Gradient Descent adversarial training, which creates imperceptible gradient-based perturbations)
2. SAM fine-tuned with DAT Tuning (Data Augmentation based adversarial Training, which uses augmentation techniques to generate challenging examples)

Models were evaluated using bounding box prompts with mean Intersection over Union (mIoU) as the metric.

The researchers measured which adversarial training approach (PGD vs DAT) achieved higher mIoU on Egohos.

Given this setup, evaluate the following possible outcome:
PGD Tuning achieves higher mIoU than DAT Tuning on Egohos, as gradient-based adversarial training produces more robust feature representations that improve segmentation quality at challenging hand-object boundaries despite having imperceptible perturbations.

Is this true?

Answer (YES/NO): YES